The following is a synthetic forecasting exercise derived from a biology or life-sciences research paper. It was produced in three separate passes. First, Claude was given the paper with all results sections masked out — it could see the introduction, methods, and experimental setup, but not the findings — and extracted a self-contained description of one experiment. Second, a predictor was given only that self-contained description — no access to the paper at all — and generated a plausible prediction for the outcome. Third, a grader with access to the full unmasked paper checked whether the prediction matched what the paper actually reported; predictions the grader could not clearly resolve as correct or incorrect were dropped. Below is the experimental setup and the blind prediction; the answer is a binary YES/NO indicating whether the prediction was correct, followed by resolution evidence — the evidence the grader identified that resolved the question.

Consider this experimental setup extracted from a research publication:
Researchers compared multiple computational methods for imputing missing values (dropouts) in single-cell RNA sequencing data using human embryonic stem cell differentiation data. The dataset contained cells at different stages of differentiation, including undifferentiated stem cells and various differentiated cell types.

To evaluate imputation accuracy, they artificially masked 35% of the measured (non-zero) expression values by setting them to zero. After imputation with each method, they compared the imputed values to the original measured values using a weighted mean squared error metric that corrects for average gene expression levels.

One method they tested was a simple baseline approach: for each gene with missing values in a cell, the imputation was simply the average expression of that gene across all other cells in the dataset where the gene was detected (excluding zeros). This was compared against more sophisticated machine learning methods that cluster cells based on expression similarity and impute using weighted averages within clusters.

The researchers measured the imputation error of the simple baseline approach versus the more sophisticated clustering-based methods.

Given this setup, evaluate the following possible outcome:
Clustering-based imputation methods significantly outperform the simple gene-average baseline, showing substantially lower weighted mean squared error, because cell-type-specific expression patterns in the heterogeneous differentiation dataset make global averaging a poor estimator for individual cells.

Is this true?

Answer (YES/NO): NO